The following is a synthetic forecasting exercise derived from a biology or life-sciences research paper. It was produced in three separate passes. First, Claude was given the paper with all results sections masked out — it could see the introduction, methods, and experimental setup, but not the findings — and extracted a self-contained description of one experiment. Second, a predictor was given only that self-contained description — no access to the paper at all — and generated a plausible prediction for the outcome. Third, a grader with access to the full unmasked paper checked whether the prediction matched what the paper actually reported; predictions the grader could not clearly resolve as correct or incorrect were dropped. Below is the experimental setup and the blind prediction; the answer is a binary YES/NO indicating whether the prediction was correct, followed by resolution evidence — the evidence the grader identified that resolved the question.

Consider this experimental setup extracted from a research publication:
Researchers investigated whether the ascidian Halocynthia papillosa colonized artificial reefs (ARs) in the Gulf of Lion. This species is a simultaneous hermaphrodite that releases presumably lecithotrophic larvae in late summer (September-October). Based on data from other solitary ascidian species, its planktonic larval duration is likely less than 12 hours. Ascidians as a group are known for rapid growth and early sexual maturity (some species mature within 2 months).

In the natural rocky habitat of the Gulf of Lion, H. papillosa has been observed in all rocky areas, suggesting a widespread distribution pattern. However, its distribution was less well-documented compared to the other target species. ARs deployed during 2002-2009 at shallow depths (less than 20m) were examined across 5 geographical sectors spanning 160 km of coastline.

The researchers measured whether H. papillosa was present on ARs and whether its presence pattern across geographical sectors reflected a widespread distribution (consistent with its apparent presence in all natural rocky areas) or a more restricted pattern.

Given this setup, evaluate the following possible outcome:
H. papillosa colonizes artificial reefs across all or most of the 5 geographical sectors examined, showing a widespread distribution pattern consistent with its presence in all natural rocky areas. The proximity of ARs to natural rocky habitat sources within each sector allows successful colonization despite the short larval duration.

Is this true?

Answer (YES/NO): YES